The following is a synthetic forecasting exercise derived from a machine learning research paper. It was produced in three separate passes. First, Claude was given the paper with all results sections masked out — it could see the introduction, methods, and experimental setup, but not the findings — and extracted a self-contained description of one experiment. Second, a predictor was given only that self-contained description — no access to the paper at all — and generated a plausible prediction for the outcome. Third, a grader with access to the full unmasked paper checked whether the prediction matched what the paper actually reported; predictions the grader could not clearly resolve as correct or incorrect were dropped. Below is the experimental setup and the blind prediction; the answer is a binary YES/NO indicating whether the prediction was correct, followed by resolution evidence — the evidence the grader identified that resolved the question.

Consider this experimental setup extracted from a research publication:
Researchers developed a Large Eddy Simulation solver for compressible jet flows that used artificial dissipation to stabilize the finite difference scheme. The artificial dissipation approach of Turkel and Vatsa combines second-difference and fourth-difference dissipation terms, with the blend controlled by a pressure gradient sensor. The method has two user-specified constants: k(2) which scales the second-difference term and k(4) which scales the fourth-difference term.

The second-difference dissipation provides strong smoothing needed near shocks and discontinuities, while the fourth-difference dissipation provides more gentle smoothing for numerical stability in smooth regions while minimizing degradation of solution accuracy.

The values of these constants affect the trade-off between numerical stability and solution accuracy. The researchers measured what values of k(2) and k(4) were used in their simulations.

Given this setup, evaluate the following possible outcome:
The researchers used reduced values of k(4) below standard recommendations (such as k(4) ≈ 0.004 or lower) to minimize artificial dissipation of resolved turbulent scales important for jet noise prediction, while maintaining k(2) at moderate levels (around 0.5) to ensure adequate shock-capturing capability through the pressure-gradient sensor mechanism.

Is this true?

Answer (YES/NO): NO